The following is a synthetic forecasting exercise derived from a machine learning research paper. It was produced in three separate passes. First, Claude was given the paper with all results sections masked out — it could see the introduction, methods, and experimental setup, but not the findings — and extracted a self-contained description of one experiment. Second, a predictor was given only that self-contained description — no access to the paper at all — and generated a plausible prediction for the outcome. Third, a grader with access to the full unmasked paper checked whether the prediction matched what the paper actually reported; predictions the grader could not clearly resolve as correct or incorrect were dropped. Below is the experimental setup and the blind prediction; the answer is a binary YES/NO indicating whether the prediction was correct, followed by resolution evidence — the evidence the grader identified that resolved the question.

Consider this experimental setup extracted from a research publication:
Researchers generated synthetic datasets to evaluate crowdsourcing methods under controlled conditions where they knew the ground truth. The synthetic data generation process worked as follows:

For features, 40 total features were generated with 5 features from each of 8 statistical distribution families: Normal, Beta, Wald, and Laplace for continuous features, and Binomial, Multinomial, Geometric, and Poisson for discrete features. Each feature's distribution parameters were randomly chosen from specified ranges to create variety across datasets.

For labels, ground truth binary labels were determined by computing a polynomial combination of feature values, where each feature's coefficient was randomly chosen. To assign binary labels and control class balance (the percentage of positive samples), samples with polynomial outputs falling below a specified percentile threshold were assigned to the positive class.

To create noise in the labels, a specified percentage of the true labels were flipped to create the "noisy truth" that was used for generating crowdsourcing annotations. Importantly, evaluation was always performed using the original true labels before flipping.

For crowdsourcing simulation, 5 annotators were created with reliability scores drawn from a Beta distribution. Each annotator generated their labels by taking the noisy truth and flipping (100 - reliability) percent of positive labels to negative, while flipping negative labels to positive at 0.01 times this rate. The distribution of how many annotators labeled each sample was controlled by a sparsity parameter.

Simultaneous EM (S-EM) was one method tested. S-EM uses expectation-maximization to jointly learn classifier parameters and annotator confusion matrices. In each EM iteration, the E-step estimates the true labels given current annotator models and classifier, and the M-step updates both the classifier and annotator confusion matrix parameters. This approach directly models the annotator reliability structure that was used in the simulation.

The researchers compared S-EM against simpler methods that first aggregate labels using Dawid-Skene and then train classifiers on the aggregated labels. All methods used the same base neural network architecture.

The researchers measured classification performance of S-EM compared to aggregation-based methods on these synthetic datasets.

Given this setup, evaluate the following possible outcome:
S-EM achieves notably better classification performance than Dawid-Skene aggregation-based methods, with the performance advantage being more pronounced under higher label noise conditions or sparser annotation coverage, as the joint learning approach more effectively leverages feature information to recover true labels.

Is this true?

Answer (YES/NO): NO